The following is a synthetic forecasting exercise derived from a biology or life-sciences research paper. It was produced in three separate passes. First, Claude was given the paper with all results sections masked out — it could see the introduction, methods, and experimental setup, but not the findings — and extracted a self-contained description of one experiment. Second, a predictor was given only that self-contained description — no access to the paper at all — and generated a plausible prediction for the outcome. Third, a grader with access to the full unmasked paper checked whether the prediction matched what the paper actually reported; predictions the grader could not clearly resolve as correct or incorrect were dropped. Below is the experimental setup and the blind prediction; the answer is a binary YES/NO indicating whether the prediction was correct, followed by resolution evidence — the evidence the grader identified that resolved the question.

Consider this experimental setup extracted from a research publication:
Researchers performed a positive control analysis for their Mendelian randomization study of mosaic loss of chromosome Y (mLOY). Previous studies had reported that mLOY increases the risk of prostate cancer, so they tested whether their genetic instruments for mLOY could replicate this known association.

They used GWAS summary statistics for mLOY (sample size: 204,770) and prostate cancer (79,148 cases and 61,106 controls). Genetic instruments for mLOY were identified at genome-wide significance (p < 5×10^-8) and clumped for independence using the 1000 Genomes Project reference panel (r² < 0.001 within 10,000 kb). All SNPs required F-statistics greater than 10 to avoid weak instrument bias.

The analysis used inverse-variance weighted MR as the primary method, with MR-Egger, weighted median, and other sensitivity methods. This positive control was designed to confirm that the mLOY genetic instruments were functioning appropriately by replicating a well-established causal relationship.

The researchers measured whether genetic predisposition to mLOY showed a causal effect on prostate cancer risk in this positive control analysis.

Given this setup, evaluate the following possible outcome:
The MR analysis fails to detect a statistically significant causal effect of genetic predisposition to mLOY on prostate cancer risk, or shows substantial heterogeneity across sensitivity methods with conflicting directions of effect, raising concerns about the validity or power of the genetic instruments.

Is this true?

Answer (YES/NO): NO